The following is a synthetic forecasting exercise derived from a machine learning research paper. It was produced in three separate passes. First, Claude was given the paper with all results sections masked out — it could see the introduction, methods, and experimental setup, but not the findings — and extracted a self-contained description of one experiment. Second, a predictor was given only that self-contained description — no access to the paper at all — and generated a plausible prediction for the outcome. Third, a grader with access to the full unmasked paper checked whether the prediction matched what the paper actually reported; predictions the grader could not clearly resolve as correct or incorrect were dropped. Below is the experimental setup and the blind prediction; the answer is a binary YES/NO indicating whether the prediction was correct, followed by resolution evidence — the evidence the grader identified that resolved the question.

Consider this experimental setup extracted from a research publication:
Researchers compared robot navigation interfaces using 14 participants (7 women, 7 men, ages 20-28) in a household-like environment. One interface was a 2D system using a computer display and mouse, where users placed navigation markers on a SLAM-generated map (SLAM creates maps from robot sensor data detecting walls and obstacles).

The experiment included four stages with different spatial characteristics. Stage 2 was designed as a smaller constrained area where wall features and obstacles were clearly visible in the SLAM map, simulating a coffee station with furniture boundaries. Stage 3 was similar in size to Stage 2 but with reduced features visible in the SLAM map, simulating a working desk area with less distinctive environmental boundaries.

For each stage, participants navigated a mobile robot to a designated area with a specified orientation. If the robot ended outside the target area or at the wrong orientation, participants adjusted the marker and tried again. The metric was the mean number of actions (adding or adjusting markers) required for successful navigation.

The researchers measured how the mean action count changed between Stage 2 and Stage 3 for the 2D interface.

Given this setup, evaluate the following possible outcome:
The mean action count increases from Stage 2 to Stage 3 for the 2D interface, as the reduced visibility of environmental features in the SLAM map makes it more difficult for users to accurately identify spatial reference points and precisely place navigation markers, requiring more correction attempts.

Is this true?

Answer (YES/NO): YES